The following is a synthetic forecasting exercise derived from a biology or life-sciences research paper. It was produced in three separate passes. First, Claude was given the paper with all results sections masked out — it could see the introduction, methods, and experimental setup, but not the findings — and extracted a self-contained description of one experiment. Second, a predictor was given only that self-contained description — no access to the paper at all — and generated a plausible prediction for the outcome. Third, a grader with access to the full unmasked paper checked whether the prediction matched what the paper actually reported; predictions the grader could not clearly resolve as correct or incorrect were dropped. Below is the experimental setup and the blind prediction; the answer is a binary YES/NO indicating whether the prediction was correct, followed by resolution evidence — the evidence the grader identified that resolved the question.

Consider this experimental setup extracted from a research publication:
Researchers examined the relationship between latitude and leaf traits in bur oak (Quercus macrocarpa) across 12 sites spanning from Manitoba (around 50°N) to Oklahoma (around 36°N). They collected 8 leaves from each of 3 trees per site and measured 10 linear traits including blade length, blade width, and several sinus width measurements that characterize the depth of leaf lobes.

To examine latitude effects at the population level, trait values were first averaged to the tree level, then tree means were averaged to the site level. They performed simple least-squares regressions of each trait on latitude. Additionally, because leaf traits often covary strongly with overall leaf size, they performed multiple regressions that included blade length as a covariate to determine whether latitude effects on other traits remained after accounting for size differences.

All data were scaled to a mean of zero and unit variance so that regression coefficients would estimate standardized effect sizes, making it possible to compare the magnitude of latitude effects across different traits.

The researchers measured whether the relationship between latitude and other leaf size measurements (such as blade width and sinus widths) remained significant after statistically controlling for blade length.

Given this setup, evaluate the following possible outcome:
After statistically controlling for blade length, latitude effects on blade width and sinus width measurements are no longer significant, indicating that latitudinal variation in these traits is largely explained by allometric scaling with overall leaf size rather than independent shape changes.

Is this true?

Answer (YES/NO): YES